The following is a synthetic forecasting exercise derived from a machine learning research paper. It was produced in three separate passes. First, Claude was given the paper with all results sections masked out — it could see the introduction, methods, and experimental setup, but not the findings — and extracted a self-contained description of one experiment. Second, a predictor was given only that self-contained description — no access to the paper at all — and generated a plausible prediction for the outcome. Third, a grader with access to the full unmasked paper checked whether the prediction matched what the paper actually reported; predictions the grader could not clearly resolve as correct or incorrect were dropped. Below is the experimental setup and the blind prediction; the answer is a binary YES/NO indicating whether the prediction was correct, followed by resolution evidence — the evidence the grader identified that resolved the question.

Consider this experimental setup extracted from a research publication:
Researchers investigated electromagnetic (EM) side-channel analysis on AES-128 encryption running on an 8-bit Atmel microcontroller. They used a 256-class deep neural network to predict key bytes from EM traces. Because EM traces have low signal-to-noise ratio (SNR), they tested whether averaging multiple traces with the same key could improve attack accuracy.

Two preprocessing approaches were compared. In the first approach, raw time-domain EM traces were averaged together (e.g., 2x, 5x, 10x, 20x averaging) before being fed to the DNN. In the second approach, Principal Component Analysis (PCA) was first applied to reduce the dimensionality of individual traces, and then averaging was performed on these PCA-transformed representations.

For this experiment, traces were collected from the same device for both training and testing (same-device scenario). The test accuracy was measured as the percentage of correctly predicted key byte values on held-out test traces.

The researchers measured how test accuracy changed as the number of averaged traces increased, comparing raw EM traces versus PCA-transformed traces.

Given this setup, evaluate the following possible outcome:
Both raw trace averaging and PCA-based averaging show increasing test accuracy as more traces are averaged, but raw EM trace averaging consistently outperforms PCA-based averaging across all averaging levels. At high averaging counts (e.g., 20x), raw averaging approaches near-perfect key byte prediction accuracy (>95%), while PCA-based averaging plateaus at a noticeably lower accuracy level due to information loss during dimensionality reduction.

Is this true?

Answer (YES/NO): NO